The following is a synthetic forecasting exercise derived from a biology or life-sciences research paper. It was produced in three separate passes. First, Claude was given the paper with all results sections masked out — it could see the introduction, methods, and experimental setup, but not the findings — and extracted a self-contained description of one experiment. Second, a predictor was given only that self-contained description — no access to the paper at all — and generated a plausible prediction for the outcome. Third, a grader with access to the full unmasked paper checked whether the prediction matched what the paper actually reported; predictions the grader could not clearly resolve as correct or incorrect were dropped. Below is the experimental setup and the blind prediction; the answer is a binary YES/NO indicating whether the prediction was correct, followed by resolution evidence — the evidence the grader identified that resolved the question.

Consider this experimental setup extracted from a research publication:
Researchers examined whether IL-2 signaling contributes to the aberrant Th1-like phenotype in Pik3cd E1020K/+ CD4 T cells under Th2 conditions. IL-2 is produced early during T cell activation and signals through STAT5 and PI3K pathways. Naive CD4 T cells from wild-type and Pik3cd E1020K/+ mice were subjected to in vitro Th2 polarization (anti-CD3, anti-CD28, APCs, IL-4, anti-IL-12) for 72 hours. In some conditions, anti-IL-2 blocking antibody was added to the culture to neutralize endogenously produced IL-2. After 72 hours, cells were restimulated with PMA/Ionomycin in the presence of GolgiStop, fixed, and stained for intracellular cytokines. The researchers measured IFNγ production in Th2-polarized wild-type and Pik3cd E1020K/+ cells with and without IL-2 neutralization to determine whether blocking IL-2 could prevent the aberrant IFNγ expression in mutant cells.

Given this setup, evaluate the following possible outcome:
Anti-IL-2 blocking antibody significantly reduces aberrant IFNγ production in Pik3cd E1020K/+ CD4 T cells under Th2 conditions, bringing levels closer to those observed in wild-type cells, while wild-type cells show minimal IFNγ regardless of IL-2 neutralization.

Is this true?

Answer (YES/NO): YES